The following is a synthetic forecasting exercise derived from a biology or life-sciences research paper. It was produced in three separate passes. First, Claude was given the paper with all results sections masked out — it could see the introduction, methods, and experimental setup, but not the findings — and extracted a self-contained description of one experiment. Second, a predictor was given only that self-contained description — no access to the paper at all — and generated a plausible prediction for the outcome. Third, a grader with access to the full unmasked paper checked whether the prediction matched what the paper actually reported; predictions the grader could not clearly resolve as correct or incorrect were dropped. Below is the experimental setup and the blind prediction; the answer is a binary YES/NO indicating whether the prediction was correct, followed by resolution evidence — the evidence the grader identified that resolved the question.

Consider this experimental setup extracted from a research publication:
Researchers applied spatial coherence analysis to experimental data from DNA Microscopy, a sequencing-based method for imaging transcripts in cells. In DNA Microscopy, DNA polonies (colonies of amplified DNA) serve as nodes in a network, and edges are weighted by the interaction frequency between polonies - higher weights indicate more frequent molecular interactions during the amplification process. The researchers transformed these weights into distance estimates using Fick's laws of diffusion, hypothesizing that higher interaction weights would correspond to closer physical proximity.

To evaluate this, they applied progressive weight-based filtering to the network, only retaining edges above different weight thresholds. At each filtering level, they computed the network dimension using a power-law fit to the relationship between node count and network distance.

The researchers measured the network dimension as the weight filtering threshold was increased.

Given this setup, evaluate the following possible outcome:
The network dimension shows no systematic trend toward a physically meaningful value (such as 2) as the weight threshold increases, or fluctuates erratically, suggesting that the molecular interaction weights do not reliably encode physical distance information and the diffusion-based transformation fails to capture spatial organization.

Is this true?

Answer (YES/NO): NO